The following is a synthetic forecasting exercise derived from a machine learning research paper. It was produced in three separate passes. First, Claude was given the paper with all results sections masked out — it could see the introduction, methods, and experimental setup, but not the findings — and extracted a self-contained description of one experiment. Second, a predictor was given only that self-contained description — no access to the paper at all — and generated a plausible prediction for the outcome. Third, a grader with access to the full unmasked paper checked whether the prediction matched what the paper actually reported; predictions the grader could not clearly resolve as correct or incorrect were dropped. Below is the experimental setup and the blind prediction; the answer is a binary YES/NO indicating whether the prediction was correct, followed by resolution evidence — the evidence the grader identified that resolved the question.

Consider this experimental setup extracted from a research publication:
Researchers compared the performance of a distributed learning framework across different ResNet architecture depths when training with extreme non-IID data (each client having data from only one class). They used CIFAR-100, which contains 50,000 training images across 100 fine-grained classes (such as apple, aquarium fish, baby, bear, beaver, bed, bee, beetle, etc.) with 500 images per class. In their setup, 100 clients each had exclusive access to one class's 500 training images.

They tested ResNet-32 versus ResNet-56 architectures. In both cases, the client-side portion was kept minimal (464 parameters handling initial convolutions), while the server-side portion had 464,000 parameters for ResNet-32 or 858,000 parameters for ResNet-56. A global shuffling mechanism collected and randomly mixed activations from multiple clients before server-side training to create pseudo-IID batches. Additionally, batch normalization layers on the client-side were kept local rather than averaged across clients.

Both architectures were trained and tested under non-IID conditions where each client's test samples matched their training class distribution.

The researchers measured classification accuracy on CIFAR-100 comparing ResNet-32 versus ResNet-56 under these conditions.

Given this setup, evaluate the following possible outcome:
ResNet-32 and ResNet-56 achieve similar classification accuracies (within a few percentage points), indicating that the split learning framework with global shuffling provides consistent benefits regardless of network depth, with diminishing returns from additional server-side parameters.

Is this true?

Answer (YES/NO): NO